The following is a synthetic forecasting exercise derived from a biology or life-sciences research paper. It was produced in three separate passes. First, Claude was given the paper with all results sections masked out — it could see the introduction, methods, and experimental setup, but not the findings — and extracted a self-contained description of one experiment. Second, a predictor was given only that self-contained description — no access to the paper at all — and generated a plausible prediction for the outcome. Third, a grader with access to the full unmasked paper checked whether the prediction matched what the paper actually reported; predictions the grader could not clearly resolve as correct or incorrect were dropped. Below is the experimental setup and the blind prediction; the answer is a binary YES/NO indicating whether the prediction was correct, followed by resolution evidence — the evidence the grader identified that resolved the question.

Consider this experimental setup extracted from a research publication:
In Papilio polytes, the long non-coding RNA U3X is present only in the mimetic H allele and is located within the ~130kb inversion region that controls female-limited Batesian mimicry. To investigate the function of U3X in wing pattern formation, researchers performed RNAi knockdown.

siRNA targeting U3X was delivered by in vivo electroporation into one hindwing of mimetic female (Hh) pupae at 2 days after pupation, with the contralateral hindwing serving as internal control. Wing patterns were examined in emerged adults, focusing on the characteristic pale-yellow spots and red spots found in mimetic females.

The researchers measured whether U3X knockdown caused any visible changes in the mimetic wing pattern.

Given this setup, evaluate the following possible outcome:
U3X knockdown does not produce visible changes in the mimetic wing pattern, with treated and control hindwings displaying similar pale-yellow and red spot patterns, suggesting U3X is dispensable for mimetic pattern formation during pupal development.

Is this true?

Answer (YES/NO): NO